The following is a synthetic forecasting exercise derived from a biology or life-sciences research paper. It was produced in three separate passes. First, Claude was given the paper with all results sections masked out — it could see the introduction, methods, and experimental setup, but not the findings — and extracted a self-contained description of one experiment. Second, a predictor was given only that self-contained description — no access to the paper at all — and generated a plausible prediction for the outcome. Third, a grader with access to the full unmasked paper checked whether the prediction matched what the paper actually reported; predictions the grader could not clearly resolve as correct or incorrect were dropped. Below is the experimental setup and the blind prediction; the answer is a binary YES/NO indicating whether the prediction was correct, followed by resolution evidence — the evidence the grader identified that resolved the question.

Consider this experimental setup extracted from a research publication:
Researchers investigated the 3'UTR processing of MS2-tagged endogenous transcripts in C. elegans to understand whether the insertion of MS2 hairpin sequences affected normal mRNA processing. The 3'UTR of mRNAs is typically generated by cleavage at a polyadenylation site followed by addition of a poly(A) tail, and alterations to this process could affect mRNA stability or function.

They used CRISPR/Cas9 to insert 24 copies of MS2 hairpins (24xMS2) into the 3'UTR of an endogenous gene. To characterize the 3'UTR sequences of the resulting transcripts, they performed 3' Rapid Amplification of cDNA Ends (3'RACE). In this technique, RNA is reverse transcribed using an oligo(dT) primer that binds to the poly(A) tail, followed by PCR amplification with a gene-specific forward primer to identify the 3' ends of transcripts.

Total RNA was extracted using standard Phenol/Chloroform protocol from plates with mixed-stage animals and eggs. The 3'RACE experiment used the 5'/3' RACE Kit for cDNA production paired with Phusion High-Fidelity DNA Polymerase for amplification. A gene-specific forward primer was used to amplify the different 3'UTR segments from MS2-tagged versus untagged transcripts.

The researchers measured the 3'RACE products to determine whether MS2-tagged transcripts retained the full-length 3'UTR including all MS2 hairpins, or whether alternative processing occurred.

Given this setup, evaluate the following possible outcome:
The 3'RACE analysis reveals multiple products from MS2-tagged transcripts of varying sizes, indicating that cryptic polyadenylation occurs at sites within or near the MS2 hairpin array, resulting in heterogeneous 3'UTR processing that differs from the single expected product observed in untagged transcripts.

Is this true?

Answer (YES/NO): NO